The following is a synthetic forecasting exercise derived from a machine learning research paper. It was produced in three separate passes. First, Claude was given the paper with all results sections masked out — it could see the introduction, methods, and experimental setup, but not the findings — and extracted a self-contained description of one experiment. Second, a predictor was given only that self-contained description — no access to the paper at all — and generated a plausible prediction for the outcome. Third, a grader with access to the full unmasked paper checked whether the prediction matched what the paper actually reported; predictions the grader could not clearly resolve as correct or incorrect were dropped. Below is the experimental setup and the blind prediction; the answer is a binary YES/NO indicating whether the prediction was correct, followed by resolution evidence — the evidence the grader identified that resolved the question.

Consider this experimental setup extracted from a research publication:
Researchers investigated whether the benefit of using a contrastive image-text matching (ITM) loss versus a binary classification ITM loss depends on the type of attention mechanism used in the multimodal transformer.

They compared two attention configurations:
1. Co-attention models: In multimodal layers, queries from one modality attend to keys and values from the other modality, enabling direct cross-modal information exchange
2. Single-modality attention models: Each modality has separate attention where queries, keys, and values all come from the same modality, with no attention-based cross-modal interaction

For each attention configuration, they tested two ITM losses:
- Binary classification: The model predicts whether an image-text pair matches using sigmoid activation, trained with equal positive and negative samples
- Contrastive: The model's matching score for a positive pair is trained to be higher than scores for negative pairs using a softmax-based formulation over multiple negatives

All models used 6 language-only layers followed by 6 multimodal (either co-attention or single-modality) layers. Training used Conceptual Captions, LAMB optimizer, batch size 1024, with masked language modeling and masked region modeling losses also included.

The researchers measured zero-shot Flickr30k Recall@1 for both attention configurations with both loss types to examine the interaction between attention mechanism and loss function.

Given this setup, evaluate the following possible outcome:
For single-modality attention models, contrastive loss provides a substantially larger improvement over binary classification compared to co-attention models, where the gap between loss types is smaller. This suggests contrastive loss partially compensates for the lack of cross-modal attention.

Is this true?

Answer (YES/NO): YES